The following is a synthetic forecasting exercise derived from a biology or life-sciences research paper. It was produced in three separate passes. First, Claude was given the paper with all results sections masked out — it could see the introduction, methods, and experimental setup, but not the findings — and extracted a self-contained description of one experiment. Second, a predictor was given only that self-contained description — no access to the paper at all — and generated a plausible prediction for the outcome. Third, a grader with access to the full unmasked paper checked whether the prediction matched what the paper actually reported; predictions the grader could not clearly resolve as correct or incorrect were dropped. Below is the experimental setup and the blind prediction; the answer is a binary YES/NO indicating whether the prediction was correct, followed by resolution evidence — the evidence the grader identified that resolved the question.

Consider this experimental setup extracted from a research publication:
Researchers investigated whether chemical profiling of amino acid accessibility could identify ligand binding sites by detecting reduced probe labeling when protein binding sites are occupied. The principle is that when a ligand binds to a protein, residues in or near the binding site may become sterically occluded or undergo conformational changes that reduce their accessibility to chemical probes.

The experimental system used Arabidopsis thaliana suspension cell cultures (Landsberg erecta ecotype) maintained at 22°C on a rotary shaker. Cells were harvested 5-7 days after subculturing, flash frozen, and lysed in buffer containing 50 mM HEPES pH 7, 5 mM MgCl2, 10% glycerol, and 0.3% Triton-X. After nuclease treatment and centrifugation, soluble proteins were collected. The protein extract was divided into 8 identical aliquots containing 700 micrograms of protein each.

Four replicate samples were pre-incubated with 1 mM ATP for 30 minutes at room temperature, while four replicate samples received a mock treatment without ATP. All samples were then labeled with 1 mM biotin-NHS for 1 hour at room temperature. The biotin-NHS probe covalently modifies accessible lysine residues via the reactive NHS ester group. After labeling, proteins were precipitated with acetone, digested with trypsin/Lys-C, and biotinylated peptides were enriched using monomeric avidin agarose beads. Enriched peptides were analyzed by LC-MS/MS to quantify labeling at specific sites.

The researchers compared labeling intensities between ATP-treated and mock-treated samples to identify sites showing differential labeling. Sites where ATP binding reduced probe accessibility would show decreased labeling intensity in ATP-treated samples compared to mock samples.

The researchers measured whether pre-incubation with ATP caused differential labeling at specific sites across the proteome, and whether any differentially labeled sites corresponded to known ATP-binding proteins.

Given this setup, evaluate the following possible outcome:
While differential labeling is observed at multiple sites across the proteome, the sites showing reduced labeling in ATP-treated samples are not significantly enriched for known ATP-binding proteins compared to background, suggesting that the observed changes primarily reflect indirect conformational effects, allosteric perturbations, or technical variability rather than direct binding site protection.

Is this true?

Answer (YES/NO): NO